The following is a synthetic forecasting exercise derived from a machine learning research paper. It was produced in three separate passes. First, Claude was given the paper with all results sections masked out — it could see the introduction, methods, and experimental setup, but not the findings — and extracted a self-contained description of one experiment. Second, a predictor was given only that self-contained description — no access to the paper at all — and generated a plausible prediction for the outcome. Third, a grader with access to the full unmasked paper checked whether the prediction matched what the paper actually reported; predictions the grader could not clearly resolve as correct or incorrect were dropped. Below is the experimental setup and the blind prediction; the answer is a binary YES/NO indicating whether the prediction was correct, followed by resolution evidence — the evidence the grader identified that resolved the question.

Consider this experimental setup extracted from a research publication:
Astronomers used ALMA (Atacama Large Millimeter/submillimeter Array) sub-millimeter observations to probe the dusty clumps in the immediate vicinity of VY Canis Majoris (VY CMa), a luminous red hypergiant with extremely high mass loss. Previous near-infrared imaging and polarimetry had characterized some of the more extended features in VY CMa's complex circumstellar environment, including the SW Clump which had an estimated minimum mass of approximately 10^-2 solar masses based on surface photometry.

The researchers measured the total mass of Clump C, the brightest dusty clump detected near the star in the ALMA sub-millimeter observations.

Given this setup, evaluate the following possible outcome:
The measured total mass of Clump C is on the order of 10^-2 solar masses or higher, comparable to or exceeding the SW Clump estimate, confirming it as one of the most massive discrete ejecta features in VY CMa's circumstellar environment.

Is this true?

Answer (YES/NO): YES